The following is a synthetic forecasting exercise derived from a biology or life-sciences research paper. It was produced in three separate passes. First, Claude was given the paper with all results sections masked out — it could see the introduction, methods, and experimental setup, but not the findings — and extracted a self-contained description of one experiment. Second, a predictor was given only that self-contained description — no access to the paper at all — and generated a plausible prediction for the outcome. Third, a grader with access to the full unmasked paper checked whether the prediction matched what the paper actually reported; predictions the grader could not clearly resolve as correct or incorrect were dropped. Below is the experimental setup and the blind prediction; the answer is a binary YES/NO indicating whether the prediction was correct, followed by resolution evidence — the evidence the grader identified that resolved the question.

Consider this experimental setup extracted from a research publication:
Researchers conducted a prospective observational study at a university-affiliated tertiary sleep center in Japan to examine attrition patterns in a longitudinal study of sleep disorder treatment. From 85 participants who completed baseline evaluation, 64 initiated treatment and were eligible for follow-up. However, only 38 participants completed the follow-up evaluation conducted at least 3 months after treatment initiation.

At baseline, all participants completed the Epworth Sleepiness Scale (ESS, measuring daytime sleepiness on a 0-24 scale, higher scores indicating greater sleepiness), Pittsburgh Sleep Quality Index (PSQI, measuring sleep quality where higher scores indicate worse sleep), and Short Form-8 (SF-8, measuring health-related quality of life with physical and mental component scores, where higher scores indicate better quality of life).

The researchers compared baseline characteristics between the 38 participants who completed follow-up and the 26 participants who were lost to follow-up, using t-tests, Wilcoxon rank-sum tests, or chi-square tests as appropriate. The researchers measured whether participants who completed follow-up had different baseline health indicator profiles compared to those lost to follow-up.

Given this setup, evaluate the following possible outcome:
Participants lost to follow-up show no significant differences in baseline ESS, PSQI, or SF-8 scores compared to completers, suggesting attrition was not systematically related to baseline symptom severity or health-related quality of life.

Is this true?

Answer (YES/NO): NO